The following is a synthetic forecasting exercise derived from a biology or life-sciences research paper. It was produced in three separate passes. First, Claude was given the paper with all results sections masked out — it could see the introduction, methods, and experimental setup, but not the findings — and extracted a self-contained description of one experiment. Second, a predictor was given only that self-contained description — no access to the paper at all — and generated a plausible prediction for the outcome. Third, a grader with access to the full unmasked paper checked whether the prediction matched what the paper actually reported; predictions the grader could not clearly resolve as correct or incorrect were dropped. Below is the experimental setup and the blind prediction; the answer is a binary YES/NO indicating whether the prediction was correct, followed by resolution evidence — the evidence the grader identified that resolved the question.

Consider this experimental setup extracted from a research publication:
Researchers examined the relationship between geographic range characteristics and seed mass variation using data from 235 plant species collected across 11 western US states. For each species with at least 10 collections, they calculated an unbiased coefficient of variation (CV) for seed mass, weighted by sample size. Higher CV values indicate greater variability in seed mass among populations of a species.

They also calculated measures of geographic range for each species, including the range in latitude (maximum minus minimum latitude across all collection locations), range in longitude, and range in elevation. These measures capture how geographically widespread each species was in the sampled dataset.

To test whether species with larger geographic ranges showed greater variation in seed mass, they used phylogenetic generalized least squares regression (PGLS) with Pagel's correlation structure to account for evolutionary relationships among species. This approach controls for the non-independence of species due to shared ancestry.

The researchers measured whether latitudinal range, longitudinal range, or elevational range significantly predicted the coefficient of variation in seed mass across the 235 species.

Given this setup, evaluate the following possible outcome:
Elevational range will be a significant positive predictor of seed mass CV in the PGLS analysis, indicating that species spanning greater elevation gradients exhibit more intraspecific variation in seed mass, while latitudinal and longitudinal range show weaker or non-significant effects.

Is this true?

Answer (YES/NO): NO